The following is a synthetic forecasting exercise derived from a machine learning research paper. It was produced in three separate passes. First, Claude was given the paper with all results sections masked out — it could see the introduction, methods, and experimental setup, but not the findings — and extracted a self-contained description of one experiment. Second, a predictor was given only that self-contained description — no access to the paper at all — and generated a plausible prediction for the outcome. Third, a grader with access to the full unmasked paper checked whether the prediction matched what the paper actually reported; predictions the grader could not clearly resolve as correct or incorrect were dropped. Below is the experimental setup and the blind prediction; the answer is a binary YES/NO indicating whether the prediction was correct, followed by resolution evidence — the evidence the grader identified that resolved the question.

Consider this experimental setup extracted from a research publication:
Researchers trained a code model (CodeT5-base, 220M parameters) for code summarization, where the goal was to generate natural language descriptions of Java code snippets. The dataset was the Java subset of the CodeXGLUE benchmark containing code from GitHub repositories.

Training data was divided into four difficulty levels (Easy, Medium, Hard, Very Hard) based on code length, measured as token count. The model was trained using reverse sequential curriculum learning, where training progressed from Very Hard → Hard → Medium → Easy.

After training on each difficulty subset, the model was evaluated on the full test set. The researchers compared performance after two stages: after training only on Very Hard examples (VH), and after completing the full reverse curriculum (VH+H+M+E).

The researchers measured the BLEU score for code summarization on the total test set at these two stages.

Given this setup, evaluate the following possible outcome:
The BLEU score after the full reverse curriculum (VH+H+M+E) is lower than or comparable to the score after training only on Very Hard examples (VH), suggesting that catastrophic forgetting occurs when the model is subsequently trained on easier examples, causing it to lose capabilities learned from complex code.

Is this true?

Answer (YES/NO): NO